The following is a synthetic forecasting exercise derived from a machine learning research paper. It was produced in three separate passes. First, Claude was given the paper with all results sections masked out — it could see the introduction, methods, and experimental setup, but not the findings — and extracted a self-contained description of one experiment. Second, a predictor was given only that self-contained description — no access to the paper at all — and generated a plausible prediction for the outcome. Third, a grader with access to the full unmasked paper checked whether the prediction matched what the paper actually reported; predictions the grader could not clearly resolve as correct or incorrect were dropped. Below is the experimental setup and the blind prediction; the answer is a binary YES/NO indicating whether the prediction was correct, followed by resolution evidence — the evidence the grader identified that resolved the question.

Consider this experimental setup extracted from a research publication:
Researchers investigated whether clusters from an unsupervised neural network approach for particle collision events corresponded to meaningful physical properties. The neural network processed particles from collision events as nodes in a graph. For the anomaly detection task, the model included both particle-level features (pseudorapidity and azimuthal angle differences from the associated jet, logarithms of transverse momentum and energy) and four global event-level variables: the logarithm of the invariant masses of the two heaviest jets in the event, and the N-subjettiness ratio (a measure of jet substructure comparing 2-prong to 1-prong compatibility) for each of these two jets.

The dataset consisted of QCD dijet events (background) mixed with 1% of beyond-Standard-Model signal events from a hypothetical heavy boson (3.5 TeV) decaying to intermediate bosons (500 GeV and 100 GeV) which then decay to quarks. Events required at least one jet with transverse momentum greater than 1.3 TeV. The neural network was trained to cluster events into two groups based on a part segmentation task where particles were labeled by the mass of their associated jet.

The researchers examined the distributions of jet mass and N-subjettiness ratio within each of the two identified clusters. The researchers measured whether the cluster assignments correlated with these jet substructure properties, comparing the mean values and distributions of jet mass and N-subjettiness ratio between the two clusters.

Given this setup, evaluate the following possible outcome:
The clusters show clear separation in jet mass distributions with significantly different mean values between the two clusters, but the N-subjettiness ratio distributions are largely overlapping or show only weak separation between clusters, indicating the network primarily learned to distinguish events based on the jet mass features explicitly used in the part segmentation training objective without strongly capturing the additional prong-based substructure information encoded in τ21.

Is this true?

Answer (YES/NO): NO